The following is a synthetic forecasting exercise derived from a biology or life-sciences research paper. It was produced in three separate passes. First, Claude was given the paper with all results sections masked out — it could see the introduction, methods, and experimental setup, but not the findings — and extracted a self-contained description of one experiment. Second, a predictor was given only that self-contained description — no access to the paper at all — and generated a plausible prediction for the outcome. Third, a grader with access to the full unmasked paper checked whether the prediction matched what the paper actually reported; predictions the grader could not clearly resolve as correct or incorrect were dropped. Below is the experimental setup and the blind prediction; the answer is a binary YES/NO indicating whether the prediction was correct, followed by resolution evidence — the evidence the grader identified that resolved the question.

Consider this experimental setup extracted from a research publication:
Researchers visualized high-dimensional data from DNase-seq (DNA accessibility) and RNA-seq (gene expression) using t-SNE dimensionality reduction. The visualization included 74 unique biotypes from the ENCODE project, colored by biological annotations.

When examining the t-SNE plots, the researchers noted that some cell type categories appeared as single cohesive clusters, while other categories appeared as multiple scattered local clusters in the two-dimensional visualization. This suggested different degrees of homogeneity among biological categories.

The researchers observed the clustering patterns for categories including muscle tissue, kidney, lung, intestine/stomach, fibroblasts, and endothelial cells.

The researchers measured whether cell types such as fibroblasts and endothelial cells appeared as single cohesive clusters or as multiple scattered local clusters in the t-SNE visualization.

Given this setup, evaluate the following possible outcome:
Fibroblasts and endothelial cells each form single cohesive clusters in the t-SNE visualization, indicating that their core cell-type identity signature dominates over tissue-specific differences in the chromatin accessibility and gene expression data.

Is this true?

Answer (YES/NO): NO